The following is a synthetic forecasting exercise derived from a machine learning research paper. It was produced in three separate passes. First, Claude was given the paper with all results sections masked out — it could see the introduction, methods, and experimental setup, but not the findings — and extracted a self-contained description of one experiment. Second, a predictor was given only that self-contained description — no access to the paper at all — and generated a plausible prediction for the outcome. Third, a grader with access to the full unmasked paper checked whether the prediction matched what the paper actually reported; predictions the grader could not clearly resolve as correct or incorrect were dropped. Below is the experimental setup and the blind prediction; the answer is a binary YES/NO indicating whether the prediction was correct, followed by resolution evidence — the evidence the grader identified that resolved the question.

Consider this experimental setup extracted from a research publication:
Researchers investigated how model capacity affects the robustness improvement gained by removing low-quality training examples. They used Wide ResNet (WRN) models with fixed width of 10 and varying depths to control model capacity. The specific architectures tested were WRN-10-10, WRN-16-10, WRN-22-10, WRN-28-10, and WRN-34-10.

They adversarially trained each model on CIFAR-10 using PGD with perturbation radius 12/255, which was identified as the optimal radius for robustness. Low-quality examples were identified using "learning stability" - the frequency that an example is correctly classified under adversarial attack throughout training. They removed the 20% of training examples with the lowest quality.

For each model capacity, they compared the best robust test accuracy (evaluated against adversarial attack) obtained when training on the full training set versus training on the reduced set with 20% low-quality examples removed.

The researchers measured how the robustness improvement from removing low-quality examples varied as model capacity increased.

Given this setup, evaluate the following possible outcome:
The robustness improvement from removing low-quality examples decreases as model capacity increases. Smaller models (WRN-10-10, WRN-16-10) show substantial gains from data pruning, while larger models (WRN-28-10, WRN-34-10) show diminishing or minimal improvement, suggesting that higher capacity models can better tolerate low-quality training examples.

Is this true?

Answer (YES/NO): YES